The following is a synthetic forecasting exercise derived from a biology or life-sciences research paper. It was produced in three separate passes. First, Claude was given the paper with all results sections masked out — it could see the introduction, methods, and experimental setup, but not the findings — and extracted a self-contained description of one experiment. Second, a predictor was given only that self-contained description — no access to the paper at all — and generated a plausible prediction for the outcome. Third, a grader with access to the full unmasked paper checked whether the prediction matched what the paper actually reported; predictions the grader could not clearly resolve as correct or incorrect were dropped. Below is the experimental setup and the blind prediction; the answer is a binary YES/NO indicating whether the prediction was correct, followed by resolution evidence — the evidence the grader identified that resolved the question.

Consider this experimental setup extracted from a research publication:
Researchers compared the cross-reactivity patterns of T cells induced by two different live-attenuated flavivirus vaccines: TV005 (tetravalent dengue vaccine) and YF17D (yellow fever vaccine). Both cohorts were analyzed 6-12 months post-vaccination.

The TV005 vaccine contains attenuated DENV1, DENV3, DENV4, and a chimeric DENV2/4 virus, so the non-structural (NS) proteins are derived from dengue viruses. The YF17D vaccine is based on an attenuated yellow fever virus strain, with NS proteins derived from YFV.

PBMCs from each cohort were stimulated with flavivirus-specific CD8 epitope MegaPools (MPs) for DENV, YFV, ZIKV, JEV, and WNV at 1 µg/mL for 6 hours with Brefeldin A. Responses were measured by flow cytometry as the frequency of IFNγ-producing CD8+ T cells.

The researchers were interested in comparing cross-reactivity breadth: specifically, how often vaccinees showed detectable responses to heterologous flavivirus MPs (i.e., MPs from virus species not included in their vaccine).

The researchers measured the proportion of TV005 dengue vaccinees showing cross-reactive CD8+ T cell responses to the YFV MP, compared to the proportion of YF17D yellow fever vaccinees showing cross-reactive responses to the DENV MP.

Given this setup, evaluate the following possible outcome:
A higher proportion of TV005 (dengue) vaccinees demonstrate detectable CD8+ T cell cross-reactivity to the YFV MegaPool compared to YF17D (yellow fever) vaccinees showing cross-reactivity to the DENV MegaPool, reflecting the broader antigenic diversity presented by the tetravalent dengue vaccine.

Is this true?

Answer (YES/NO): NO